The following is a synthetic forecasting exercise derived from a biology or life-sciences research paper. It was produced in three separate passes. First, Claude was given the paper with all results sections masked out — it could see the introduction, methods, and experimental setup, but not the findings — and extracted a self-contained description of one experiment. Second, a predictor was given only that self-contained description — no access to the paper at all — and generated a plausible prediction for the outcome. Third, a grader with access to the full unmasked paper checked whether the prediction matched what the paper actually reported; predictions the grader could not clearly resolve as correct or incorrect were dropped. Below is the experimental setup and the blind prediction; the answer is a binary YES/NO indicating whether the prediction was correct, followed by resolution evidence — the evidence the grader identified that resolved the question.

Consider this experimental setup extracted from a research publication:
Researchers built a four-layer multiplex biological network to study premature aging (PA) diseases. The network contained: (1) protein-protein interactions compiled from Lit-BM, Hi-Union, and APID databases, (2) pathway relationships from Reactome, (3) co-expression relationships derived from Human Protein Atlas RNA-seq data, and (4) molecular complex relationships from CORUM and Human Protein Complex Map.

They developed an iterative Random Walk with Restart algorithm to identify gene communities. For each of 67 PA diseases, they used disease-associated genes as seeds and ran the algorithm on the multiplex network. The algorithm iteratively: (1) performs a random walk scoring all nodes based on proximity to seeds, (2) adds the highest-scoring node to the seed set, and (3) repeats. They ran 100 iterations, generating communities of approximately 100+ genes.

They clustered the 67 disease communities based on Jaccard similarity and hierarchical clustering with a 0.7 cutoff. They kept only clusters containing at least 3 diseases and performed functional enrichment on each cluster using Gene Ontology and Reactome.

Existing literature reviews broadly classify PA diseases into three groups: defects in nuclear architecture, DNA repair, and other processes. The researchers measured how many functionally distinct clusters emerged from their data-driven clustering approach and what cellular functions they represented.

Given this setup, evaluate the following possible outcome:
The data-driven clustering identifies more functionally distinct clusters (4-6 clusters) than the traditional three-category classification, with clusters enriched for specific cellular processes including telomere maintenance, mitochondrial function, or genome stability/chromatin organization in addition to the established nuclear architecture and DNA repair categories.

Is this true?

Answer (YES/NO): NO